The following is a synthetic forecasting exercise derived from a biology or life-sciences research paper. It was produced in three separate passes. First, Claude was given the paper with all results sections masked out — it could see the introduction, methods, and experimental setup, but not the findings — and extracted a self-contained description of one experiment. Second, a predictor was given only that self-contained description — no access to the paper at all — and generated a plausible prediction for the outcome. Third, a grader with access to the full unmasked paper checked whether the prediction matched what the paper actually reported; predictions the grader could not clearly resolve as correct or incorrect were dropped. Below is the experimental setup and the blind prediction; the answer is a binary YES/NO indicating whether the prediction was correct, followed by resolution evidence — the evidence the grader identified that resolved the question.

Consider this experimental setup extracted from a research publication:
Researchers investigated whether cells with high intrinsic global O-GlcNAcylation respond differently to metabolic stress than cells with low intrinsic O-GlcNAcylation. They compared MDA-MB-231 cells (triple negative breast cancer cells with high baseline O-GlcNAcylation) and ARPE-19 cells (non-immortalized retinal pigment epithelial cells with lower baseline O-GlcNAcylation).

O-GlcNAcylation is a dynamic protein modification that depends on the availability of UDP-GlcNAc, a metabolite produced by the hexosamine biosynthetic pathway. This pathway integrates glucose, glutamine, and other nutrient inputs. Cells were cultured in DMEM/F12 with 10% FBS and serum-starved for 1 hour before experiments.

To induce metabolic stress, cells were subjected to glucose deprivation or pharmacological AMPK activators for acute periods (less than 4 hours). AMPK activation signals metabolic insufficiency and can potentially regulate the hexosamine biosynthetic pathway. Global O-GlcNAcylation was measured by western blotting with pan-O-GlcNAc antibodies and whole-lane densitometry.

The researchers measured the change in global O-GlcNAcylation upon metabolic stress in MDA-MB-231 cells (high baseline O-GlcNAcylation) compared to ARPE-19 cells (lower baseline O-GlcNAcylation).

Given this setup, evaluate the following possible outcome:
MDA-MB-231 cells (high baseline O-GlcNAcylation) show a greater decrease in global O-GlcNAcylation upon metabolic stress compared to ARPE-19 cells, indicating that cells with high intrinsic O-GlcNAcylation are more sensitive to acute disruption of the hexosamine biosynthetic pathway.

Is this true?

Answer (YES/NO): NO